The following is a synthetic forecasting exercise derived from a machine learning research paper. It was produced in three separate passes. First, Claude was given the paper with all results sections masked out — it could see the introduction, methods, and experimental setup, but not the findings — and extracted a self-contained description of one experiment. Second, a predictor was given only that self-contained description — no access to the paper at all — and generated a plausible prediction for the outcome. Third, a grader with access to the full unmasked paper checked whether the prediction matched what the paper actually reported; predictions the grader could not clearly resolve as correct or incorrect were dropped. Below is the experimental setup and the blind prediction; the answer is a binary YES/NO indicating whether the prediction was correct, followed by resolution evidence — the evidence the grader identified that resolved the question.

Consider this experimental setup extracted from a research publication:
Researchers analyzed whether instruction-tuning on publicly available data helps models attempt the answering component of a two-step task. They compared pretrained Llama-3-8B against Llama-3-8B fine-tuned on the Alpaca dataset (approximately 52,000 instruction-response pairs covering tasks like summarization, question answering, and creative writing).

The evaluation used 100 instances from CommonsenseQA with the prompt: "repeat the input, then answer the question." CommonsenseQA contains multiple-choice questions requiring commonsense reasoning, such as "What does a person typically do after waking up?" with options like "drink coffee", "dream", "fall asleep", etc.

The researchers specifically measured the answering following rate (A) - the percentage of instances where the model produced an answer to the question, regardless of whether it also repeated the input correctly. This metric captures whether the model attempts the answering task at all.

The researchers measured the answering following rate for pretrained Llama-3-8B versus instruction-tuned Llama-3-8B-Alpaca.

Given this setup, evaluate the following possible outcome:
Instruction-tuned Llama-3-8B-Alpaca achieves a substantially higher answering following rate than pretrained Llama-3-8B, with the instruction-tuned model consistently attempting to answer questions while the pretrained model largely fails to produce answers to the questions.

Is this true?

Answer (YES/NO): NO